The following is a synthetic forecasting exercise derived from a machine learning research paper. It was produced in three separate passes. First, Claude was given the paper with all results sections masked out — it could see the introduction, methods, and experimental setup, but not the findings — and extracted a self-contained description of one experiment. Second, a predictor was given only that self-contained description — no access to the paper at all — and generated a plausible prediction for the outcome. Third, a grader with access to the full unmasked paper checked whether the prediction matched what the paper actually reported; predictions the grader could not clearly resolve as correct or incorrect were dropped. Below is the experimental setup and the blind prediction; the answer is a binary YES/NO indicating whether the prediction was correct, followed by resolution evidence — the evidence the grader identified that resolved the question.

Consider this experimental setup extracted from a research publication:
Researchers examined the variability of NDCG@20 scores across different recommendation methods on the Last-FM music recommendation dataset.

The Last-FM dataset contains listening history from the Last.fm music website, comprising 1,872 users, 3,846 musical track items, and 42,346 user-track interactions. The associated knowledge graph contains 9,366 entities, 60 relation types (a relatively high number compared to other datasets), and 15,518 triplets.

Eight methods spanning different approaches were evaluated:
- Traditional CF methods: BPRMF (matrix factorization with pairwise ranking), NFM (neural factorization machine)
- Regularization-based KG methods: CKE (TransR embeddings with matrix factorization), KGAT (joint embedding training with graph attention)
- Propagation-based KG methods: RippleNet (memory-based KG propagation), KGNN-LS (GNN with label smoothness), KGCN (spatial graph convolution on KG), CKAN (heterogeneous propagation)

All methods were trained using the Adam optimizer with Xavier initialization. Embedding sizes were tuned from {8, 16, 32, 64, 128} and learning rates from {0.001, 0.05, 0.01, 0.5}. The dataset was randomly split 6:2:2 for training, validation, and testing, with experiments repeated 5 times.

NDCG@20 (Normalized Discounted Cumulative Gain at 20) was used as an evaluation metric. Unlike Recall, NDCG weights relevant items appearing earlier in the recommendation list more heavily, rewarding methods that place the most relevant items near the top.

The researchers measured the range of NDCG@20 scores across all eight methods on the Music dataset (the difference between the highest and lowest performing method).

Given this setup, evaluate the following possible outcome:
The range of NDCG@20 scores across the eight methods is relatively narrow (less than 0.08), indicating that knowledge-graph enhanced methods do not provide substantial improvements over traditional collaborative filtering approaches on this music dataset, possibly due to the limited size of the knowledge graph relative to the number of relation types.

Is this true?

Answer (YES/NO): YES